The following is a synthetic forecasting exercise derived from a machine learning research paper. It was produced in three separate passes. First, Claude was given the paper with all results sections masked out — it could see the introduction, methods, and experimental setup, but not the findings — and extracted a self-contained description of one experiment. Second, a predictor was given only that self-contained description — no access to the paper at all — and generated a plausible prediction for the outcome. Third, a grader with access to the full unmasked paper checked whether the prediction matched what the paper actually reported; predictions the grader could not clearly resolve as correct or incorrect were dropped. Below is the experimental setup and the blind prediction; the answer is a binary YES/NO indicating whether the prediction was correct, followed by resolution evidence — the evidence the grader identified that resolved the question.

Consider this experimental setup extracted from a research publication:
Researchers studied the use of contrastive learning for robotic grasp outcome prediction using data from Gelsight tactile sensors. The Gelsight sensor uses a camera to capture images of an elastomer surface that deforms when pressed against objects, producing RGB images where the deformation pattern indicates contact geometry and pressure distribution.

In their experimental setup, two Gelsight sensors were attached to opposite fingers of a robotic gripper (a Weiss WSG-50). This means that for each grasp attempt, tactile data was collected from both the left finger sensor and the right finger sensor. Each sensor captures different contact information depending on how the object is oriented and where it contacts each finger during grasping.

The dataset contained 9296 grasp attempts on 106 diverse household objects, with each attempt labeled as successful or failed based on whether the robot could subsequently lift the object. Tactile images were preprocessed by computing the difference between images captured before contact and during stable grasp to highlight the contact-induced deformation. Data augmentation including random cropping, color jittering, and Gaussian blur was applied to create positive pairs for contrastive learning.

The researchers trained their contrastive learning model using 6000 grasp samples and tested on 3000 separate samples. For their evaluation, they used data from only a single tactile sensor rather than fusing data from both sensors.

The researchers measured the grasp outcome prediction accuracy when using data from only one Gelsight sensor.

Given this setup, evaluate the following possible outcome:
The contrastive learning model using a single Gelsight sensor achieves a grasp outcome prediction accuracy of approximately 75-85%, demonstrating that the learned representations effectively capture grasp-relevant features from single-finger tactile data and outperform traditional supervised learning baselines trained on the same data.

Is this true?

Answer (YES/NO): NO